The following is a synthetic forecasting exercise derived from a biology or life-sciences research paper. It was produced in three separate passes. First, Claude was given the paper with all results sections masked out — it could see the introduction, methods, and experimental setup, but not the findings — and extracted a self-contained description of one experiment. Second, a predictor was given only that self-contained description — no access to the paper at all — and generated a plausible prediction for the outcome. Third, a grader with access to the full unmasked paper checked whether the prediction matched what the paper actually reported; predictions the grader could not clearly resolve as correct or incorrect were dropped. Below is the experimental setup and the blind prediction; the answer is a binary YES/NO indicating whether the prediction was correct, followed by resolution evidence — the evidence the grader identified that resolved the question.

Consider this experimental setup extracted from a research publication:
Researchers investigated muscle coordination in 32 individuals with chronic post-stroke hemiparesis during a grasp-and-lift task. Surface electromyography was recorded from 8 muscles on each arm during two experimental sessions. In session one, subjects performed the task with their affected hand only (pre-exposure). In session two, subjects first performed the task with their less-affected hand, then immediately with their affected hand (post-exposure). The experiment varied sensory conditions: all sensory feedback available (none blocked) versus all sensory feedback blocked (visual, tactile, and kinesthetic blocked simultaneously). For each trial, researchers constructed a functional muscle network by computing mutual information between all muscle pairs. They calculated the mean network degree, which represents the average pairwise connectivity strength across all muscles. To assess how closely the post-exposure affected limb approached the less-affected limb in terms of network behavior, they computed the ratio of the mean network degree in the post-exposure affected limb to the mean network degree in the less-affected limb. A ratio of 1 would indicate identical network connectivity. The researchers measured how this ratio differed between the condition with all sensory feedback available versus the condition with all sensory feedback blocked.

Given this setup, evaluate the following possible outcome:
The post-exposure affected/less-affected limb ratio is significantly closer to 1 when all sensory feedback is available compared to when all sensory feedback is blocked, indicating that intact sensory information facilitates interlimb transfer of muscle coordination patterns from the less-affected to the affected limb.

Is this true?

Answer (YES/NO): YES